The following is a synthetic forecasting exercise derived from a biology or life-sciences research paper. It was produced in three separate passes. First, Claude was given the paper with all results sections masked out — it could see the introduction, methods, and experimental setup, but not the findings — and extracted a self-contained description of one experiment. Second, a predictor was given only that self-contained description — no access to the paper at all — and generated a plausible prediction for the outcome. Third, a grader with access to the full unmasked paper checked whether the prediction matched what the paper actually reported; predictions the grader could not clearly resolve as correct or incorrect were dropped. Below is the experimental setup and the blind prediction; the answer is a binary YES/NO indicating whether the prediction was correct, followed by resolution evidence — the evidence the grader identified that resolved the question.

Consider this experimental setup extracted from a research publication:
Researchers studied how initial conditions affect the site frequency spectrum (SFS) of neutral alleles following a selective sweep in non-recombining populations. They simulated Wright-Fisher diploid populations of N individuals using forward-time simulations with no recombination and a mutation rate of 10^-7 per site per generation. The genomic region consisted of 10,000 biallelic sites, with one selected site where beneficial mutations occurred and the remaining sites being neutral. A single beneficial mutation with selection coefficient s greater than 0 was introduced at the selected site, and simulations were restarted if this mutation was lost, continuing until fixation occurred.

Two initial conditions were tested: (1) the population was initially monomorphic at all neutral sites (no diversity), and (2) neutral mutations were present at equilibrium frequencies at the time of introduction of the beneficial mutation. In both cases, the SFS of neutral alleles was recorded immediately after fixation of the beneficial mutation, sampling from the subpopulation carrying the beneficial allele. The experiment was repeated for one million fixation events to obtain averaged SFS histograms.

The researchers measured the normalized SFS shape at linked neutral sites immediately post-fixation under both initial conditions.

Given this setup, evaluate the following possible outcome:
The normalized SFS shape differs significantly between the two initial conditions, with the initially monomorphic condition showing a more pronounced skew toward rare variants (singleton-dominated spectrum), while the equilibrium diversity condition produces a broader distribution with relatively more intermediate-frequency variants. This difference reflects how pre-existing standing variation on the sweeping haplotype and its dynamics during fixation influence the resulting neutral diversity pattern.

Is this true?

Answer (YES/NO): NO